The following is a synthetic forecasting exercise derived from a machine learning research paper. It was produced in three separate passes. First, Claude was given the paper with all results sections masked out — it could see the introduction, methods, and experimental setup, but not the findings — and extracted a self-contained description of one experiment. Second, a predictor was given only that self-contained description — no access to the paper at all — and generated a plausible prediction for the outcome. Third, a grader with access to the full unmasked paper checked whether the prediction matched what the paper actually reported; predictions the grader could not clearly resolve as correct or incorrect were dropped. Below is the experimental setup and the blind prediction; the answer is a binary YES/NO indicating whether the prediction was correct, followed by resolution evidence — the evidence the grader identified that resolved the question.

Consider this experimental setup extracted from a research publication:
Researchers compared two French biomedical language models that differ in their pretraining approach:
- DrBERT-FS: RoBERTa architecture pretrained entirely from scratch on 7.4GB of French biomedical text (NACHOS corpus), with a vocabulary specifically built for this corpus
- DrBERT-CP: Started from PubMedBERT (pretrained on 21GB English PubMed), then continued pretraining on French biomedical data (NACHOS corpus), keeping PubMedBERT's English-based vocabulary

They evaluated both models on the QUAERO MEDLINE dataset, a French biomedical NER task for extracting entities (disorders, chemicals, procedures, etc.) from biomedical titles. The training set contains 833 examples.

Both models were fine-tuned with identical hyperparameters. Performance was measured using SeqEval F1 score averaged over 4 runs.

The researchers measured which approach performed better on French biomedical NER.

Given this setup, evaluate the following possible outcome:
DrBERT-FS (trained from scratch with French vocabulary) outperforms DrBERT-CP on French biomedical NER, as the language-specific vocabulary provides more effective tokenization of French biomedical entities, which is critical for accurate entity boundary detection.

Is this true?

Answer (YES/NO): NO